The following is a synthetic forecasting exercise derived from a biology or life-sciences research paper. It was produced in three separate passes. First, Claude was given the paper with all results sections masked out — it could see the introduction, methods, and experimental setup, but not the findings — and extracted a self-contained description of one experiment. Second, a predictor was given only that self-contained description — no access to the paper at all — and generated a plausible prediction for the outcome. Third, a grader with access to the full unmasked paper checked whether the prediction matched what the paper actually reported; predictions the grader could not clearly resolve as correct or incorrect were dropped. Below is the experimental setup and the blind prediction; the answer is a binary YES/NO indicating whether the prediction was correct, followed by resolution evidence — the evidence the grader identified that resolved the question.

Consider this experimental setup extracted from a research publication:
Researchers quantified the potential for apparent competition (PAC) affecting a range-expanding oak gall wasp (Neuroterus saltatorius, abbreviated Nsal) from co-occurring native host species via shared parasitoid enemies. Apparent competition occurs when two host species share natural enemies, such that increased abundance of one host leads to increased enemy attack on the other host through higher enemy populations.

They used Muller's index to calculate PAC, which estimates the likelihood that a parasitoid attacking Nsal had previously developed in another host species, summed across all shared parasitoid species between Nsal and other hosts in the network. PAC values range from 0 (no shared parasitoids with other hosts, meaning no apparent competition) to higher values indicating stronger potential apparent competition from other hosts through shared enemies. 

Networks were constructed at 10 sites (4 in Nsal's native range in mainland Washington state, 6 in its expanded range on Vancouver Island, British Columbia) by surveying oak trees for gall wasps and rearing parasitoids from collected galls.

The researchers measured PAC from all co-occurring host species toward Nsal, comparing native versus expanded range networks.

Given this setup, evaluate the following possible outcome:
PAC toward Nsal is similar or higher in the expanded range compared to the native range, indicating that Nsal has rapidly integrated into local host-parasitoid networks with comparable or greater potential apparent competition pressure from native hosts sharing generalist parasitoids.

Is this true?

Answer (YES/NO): NO